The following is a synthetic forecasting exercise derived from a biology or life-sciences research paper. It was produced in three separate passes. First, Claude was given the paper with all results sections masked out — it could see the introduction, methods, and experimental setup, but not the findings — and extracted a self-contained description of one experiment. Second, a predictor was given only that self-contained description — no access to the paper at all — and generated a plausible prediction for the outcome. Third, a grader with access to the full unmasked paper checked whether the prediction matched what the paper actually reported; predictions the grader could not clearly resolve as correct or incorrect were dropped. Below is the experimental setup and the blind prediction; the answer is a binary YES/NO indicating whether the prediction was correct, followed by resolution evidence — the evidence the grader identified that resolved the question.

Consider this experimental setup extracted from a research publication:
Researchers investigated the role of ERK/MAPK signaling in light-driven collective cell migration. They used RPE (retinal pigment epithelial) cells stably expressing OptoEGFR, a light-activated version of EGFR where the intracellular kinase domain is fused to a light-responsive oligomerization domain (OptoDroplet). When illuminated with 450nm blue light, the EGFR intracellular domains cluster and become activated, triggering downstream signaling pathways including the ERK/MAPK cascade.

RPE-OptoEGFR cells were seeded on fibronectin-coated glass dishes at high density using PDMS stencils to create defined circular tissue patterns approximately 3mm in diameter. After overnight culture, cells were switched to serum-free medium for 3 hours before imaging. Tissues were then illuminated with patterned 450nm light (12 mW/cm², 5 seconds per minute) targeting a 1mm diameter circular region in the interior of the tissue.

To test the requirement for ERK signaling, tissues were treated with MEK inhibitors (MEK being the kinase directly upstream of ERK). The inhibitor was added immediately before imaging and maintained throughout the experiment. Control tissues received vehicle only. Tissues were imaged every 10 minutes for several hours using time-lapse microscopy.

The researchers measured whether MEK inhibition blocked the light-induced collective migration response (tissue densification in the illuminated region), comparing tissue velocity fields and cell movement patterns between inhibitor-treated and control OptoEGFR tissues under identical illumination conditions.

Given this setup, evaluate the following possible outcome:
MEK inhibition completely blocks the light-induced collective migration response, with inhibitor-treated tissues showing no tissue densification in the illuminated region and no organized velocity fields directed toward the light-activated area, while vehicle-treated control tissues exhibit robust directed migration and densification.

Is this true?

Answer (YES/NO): NO